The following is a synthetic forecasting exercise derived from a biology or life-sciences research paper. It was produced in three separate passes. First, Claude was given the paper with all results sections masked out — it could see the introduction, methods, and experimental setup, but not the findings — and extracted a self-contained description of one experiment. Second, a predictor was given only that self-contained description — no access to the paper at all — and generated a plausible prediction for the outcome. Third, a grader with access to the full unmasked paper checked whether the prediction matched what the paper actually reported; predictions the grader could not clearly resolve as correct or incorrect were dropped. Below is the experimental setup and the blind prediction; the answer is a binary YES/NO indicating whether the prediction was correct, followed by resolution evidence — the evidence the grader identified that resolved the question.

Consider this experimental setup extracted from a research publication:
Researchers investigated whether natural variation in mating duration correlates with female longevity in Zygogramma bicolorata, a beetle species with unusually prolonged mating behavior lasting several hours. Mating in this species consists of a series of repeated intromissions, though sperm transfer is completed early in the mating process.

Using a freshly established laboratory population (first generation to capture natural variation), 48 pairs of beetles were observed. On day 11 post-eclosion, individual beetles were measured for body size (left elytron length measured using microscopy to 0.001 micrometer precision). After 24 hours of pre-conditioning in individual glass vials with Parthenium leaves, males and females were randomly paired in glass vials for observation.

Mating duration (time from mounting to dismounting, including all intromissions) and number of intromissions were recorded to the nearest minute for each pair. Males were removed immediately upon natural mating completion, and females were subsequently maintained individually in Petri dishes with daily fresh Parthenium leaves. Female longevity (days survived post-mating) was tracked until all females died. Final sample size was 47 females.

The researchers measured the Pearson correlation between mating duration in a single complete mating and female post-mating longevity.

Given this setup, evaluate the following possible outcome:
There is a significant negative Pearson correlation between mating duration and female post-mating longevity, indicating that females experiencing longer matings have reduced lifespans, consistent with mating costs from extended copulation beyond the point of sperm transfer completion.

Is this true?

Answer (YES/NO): NO